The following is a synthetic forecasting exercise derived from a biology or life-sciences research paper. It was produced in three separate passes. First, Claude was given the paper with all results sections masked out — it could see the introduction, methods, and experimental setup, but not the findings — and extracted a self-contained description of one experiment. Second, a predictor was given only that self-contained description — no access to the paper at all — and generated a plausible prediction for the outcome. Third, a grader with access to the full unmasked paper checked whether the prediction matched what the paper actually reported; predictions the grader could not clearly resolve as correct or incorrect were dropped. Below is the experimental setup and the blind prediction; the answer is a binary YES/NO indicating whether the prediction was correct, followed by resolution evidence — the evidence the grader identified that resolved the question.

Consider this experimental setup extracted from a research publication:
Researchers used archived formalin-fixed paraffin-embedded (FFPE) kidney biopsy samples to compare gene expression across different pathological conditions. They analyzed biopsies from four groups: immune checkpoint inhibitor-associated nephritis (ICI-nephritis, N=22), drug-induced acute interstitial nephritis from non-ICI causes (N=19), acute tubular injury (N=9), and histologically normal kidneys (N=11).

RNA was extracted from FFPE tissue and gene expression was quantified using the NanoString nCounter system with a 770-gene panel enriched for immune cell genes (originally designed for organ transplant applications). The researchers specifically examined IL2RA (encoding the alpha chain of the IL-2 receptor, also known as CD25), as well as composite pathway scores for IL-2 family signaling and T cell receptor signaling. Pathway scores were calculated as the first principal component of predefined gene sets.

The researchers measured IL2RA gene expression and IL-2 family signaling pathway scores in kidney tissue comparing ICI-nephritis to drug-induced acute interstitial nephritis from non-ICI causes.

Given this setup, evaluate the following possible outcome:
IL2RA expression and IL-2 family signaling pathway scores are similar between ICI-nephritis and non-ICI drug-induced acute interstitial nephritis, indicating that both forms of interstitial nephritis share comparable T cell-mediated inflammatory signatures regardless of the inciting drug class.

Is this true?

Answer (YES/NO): YES